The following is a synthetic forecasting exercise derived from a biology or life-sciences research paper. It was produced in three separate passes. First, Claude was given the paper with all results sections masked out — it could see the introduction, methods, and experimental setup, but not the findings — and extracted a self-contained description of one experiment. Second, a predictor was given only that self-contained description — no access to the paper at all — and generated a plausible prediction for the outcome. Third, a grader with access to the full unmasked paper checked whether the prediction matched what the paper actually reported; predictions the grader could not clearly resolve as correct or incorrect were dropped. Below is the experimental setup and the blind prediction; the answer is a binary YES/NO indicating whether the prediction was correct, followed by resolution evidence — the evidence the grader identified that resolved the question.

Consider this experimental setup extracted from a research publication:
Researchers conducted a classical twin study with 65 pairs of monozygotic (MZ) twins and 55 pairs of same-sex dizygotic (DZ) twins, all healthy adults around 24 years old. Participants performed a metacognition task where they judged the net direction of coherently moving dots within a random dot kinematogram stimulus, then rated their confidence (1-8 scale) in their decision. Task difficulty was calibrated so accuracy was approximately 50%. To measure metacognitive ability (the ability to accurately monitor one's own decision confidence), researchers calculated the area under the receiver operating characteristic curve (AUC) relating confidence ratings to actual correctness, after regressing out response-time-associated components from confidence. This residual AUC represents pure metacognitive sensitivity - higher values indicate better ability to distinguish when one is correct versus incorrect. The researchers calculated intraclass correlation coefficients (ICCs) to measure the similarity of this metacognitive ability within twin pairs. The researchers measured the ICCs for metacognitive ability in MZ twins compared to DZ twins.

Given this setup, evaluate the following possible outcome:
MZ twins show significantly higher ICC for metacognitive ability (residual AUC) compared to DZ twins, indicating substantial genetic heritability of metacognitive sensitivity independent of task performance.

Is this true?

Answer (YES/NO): NO